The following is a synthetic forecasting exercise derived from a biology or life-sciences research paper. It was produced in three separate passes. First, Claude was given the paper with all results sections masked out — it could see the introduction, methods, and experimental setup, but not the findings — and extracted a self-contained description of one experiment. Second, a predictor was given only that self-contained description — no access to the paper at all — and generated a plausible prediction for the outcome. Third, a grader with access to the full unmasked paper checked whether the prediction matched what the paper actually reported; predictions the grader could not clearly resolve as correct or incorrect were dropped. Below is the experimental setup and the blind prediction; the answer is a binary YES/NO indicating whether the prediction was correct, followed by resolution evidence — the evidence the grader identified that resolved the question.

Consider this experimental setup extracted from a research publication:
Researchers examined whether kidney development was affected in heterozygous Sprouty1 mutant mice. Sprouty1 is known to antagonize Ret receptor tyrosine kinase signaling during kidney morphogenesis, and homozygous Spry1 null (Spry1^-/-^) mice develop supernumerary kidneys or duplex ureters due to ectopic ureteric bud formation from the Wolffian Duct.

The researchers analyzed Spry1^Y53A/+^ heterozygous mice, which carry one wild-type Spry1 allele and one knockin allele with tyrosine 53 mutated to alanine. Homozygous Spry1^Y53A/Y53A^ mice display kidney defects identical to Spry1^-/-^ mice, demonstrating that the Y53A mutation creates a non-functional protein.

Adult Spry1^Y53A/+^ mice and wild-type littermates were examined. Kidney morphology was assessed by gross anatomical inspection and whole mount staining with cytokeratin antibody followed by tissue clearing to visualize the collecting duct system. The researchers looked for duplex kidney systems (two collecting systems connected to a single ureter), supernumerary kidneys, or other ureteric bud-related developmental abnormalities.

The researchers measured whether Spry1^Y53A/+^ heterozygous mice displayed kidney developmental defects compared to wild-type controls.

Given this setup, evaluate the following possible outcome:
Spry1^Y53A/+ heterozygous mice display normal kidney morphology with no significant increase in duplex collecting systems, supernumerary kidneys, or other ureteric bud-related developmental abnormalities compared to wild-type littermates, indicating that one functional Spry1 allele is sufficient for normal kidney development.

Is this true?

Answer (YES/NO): YES